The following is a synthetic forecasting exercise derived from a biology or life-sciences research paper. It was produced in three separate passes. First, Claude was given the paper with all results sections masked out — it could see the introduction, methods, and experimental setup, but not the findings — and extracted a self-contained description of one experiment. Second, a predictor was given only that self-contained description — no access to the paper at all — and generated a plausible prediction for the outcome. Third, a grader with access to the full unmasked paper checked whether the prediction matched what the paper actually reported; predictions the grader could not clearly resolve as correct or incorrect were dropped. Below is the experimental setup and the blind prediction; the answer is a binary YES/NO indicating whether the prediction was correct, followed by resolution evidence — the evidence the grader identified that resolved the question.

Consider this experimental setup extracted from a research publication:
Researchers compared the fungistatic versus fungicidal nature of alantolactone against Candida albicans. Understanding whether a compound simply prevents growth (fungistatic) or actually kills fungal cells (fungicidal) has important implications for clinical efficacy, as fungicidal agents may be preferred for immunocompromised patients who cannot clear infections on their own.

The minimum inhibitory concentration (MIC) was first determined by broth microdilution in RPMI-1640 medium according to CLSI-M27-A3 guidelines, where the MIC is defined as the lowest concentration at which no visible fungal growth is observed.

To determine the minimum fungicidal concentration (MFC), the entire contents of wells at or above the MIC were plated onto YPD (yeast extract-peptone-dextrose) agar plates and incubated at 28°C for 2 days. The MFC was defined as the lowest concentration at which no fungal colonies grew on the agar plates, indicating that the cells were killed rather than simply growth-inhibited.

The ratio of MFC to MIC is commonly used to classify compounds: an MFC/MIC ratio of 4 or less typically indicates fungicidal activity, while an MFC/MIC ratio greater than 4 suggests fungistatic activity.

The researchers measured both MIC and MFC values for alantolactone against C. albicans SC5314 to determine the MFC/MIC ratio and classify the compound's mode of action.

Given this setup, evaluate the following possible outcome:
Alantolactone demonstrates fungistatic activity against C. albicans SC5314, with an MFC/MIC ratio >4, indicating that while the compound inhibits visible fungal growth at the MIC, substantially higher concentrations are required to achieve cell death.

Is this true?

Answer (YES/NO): NO